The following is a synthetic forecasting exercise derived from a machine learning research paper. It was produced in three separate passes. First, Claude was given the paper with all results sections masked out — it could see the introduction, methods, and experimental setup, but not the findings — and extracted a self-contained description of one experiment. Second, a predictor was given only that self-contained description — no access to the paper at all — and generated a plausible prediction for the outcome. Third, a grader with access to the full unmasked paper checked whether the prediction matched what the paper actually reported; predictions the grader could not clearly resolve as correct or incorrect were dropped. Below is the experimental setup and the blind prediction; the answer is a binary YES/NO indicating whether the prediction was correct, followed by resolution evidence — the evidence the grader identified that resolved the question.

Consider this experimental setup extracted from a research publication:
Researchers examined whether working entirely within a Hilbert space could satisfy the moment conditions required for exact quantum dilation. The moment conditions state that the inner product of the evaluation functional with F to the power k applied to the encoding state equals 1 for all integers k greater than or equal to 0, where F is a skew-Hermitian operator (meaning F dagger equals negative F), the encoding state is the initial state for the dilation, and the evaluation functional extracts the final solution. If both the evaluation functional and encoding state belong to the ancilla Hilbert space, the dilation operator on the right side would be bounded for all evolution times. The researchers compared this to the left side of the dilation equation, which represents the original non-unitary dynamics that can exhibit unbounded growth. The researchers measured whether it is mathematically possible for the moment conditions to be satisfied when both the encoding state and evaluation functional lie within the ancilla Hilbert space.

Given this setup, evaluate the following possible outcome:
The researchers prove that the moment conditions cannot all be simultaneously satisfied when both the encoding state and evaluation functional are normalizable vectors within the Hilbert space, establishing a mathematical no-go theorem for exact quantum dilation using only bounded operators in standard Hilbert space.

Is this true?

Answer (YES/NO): YES